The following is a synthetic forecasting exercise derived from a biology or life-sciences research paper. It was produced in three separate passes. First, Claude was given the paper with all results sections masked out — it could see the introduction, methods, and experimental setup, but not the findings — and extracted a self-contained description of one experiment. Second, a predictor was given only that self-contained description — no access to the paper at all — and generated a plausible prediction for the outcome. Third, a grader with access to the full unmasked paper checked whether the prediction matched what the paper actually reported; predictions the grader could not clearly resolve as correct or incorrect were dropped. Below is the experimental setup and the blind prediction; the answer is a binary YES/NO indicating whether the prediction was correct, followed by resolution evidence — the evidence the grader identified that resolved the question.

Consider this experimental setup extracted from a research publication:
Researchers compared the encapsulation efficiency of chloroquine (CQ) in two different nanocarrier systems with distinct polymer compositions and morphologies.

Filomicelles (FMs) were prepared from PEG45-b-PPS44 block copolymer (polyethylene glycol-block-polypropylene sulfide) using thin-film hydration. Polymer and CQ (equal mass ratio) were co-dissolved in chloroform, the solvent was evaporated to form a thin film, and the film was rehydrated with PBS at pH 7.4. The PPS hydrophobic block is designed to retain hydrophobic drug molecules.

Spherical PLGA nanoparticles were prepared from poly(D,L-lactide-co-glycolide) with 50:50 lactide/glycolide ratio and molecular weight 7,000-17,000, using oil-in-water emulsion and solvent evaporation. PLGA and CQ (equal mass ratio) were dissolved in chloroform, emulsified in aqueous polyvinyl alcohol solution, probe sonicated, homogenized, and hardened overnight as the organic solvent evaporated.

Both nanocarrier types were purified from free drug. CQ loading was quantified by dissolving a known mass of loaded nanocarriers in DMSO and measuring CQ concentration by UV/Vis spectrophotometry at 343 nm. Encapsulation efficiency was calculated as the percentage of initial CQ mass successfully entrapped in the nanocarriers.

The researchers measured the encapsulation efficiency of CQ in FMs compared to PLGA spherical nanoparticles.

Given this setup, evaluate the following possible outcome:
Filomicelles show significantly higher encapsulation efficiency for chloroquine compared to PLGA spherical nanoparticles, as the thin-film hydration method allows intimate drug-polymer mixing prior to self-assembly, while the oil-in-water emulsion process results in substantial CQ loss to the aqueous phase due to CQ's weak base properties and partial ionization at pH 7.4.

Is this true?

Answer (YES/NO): YES